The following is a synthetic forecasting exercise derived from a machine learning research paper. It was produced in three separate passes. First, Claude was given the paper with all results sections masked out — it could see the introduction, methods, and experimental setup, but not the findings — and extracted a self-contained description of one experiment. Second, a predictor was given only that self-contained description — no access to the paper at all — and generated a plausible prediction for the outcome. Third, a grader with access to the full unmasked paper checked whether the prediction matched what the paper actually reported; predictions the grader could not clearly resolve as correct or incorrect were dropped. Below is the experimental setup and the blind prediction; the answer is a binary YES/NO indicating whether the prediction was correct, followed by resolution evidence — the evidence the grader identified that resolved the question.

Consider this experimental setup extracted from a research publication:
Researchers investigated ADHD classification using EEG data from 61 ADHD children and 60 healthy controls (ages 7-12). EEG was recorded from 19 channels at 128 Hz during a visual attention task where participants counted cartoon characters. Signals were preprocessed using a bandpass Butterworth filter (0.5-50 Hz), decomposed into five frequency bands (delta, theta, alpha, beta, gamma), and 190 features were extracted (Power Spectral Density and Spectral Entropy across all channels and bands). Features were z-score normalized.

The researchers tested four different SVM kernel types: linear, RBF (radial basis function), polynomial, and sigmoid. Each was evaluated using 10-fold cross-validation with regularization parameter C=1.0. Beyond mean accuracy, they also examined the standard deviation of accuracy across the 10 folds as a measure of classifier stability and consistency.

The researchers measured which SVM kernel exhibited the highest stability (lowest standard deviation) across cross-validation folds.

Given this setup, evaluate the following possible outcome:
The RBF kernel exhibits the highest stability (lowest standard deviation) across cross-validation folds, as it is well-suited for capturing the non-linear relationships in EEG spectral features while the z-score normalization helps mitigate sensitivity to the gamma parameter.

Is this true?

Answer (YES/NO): YES